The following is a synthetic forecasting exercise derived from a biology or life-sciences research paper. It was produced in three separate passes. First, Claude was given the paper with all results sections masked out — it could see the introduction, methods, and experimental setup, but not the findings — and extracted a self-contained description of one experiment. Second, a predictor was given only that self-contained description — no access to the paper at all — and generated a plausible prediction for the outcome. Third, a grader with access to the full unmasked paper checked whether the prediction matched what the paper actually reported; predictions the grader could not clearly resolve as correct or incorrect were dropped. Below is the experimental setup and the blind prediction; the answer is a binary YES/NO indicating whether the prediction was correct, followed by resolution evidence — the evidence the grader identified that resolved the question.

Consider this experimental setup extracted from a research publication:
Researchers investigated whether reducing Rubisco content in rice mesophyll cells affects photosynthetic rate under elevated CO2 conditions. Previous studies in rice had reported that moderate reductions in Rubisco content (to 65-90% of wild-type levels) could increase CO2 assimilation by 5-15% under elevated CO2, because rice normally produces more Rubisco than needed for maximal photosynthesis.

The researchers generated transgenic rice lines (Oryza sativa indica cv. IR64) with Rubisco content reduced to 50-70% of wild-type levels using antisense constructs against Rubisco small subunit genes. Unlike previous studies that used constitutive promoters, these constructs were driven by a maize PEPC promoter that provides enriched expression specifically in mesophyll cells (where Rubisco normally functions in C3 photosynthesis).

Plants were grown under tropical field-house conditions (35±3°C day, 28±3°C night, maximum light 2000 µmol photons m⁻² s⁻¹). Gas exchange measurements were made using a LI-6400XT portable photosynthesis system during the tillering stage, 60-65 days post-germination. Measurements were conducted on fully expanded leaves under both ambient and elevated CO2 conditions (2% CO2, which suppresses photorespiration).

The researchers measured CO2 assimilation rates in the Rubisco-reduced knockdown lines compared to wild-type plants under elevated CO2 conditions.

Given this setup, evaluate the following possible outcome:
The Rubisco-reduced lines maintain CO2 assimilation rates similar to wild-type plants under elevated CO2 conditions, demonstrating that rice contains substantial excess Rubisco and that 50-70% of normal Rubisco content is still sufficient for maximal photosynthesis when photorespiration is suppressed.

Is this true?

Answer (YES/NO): NO